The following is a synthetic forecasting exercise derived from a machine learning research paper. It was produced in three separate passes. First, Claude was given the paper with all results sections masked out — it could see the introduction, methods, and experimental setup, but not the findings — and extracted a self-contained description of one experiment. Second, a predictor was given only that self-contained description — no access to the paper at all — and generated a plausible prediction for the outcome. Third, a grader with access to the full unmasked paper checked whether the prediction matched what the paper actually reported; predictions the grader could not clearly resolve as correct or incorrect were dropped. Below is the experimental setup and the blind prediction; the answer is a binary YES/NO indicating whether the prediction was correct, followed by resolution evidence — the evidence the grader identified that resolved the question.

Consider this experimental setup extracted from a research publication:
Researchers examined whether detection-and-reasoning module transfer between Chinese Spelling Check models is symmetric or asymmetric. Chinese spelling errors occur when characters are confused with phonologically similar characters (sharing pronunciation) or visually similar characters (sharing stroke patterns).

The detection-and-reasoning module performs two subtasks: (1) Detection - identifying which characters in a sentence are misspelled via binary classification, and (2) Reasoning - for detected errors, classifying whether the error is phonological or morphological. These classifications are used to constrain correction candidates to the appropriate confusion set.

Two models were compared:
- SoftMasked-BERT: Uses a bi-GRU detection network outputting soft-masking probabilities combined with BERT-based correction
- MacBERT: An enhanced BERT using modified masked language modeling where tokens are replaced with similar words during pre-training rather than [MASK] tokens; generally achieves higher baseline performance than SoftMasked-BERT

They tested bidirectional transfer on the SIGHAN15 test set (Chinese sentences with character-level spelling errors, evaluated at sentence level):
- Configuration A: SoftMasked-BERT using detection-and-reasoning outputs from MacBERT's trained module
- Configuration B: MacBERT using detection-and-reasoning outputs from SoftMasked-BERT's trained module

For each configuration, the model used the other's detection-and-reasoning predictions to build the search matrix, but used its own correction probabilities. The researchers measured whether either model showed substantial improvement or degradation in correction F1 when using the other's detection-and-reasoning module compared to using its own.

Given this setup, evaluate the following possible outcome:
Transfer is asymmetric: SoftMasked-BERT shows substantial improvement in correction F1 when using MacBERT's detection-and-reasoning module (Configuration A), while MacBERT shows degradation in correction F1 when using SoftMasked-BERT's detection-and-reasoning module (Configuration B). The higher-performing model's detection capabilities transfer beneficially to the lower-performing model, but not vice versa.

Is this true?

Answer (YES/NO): NO